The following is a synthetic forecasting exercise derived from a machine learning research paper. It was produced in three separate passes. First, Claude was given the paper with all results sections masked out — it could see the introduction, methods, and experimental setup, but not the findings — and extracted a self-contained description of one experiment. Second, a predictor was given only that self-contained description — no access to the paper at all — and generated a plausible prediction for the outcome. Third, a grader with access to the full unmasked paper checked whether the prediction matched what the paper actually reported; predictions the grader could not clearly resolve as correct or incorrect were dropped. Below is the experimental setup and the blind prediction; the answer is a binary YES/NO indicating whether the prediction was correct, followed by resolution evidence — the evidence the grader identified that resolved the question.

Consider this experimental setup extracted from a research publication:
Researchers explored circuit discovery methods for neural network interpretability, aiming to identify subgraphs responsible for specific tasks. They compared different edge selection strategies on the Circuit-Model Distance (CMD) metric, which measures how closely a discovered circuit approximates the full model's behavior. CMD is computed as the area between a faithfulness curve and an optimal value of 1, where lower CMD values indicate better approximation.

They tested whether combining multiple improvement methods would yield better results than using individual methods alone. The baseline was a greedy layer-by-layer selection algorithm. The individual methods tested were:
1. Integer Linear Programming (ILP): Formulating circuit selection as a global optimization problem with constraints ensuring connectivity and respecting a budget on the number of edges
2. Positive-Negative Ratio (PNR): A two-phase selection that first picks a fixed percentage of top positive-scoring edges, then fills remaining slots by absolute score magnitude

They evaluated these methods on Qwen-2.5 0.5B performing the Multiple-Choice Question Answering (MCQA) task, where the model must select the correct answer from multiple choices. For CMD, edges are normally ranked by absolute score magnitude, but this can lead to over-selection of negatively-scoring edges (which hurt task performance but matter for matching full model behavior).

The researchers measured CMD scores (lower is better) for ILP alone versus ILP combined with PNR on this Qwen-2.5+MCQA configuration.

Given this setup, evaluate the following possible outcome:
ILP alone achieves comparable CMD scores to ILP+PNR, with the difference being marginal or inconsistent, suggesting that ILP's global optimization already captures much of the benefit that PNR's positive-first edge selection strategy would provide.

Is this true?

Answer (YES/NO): YES